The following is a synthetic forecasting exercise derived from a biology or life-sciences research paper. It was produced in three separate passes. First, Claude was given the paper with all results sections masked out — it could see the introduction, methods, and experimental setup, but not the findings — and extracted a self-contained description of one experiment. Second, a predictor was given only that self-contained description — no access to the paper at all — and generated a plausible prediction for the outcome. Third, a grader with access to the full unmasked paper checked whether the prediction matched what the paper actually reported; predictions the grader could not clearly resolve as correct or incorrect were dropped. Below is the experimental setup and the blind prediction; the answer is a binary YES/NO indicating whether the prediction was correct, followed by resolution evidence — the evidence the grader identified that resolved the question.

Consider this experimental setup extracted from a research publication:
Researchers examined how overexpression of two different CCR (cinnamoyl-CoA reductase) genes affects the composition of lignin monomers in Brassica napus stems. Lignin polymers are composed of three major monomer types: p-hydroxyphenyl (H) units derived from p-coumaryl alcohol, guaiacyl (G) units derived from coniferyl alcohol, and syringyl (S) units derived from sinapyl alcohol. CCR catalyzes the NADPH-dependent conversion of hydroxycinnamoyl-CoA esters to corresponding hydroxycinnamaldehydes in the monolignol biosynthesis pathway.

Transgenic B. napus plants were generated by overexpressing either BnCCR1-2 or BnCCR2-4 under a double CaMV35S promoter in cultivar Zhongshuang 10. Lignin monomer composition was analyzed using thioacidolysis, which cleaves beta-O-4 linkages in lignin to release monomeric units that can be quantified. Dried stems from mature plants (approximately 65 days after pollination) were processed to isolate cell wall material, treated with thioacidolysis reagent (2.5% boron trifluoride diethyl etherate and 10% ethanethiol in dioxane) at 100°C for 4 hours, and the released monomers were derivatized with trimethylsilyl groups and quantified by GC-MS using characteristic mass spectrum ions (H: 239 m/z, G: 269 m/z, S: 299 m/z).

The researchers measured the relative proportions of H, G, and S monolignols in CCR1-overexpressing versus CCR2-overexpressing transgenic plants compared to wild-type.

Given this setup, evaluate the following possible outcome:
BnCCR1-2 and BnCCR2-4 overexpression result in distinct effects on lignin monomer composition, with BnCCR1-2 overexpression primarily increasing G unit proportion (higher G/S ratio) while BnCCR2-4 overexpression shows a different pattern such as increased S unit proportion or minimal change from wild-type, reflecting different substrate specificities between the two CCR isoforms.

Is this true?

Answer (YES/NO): YES